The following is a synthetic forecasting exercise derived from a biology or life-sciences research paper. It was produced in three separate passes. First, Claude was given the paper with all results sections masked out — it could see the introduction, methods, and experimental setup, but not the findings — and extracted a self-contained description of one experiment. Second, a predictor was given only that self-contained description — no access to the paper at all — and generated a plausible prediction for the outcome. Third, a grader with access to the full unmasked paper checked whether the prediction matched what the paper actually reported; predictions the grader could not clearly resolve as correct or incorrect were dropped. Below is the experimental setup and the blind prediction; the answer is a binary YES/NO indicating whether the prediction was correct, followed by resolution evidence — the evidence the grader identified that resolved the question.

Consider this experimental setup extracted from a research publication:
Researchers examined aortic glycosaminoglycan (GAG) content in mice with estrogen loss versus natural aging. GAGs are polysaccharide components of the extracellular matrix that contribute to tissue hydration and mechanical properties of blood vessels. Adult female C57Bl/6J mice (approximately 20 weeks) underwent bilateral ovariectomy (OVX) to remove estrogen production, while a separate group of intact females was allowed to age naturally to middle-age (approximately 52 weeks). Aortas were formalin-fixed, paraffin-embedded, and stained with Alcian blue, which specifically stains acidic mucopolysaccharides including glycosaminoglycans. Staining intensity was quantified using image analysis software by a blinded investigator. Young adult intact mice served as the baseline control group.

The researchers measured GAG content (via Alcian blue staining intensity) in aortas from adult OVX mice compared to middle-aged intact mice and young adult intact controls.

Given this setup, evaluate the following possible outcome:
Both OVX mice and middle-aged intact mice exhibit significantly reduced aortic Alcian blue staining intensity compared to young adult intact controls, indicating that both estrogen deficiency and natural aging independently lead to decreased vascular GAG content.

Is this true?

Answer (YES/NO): NO